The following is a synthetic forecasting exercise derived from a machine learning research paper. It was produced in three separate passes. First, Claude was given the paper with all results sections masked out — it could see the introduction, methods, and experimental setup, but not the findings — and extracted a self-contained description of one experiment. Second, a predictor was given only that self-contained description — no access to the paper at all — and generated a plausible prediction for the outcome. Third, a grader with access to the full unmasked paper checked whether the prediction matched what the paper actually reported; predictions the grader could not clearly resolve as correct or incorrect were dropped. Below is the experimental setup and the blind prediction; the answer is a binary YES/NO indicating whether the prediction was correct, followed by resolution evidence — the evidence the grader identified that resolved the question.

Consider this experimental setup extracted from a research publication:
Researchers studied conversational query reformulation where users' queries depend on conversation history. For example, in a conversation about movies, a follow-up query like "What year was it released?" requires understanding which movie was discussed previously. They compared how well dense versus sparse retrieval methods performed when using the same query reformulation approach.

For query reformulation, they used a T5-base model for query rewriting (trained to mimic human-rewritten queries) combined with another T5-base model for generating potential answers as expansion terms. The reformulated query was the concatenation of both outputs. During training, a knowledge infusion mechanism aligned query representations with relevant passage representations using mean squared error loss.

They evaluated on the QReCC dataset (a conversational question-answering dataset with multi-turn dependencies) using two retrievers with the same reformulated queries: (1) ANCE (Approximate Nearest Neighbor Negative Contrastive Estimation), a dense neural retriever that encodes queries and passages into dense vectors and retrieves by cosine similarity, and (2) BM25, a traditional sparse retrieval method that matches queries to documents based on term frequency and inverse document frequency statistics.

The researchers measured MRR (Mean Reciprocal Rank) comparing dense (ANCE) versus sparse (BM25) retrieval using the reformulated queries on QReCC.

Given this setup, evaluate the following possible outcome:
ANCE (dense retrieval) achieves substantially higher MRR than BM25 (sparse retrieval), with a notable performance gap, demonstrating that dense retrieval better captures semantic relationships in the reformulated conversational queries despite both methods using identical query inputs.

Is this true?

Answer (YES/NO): NO